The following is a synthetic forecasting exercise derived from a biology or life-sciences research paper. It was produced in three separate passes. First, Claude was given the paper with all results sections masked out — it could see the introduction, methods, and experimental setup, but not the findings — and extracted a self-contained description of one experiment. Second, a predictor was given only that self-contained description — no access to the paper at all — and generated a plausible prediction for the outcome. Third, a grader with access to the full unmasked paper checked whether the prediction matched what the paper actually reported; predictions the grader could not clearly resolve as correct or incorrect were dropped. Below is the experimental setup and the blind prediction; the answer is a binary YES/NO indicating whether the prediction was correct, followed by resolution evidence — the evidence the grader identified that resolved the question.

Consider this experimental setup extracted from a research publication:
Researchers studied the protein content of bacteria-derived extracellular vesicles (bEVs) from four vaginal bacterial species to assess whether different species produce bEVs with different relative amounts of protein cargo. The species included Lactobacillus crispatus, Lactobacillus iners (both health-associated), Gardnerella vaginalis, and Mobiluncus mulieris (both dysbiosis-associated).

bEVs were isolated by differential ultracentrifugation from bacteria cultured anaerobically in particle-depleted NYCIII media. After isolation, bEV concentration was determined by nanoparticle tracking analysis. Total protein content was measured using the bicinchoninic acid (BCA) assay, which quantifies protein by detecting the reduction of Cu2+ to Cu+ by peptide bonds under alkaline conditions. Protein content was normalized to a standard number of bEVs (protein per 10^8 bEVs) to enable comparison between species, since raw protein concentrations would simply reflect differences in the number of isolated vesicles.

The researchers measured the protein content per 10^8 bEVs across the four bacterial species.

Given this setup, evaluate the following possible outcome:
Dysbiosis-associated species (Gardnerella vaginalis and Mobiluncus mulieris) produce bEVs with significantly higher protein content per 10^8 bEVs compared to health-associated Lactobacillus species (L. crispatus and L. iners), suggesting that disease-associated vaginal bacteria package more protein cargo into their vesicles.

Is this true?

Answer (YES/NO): NO